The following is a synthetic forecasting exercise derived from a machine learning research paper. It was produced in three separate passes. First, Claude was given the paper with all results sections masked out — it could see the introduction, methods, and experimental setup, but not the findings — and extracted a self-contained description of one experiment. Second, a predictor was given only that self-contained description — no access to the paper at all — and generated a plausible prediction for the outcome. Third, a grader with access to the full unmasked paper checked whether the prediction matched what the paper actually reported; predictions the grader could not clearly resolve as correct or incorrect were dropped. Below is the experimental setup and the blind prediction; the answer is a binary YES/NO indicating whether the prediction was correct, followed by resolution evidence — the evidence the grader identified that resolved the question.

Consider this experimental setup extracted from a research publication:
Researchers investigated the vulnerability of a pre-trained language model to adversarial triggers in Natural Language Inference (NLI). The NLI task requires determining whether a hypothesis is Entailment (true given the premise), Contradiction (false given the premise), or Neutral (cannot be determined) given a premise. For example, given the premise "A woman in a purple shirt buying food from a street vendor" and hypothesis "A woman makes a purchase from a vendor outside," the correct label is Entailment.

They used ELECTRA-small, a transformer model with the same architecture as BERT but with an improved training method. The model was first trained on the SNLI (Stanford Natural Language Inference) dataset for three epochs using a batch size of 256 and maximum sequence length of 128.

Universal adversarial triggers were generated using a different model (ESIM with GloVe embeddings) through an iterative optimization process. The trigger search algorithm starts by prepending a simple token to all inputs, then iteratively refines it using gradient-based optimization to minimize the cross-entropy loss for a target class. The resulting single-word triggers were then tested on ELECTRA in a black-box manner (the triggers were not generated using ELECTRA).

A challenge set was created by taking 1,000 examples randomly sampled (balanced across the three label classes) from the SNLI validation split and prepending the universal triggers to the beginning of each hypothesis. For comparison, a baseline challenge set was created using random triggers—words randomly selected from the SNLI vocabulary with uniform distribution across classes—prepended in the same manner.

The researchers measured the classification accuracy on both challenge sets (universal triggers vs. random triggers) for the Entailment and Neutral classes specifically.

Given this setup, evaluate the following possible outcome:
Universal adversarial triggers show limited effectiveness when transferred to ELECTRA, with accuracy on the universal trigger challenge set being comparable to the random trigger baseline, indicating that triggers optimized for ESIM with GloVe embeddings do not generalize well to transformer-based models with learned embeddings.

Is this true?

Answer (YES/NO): NO